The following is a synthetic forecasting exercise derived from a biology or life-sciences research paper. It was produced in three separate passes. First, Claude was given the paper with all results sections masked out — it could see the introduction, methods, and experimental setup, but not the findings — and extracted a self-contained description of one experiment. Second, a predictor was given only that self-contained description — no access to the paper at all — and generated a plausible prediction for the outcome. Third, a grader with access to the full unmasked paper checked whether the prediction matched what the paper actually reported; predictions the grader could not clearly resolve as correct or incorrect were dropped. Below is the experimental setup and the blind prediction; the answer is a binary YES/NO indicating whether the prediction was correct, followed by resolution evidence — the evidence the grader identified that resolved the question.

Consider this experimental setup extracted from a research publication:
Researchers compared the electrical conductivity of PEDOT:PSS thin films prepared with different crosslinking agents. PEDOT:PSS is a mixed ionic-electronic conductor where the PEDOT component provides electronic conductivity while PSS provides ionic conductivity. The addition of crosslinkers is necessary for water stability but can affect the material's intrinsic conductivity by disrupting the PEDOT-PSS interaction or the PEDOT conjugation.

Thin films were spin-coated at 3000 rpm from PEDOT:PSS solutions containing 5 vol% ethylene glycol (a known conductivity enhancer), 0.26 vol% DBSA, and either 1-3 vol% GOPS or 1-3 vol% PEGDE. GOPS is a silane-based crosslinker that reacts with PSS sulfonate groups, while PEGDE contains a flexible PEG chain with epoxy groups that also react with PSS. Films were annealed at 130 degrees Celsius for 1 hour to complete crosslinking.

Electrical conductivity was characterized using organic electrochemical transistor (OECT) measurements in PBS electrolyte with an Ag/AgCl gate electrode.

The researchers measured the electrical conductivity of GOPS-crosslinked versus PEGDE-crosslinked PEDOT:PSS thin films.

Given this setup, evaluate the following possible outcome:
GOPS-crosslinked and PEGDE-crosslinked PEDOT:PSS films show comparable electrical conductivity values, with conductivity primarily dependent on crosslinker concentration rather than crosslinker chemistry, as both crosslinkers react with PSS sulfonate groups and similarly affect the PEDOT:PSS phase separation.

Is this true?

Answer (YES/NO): NO